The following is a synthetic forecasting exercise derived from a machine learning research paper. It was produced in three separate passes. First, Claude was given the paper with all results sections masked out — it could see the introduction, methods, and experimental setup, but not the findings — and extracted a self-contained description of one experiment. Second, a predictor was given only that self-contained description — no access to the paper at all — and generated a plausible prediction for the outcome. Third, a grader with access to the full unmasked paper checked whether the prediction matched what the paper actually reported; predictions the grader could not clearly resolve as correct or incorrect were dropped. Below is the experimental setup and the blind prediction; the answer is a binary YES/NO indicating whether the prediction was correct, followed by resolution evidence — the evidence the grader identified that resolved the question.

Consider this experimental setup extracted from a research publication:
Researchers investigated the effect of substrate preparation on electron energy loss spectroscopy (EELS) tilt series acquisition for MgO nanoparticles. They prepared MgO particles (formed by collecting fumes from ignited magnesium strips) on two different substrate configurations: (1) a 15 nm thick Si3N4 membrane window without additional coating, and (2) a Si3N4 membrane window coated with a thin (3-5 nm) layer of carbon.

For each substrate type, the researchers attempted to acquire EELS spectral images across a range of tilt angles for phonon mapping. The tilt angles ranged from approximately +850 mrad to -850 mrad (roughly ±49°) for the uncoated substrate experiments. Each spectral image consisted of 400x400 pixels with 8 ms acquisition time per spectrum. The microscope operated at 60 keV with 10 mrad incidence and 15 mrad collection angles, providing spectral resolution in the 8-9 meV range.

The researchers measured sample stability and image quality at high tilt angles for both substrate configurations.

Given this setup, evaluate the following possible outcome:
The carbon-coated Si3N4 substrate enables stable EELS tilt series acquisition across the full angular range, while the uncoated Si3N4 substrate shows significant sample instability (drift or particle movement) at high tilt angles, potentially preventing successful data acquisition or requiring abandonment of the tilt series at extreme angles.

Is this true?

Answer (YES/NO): YES